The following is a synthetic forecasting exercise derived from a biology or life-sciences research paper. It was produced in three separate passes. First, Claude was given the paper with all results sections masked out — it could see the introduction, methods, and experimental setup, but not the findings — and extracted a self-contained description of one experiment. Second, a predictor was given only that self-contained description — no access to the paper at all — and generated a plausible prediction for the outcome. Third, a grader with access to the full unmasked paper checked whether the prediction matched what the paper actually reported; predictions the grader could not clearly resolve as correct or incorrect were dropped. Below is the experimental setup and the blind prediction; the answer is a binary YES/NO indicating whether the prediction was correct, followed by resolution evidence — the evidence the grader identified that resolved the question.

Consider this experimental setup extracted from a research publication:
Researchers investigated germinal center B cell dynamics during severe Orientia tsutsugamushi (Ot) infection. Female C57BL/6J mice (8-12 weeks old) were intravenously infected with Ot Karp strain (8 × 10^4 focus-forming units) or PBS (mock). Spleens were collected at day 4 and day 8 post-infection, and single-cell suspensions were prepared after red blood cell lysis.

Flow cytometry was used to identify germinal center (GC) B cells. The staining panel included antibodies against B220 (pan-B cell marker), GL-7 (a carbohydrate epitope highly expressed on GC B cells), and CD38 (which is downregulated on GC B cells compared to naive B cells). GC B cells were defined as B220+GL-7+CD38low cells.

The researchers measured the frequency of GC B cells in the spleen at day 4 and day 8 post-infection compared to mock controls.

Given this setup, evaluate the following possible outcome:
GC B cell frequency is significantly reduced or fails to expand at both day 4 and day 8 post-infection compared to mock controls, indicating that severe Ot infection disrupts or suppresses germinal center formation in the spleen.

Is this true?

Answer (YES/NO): NO